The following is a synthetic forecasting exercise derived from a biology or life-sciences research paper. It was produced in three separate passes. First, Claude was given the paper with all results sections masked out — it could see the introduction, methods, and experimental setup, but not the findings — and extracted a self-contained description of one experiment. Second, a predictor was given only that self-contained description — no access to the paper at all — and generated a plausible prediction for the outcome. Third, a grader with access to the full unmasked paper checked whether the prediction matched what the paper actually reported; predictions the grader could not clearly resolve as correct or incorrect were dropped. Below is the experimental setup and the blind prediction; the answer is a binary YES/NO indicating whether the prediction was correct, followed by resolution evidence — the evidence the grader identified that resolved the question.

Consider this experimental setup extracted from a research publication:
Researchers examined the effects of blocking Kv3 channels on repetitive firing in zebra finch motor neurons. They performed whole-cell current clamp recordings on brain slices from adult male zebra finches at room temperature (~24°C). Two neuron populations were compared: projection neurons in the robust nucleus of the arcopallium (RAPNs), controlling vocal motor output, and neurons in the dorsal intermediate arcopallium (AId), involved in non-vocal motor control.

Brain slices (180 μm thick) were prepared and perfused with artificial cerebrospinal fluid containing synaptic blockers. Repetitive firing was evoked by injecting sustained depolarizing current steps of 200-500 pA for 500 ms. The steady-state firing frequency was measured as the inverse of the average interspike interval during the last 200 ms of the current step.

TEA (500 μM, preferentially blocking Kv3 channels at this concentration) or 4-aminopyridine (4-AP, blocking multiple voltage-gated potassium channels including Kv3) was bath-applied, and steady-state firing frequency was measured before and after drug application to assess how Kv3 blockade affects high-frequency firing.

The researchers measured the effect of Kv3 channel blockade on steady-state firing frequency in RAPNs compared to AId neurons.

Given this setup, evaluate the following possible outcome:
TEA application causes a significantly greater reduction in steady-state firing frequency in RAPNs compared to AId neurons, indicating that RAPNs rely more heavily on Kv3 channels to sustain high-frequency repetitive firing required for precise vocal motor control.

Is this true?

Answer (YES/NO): YES